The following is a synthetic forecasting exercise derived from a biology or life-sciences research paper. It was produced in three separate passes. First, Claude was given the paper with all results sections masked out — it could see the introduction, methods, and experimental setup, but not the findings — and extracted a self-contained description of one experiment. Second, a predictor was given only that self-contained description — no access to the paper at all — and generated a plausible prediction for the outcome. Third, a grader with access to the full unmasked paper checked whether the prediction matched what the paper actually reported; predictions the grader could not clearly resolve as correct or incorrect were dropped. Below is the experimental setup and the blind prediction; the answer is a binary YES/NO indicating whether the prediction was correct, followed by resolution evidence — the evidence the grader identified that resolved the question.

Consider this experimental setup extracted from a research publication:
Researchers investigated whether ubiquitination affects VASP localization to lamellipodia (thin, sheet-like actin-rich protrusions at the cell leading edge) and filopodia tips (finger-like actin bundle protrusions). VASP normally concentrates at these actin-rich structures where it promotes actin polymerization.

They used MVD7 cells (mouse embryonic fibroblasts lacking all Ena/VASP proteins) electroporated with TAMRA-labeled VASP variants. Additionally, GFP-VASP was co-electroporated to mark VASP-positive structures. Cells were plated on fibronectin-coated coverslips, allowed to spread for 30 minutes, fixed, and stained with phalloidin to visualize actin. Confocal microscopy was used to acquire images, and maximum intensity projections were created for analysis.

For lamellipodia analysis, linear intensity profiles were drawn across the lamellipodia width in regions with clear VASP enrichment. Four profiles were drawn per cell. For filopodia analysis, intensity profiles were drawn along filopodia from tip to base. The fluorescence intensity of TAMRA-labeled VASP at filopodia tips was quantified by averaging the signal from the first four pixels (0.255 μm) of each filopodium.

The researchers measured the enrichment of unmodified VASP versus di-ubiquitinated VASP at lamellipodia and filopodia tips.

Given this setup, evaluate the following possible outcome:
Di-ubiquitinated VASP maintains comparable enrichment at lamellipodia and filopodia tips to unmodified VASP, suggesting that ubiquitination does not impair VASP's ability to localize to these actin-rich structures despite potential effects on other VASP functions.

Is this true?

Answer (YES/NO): NO